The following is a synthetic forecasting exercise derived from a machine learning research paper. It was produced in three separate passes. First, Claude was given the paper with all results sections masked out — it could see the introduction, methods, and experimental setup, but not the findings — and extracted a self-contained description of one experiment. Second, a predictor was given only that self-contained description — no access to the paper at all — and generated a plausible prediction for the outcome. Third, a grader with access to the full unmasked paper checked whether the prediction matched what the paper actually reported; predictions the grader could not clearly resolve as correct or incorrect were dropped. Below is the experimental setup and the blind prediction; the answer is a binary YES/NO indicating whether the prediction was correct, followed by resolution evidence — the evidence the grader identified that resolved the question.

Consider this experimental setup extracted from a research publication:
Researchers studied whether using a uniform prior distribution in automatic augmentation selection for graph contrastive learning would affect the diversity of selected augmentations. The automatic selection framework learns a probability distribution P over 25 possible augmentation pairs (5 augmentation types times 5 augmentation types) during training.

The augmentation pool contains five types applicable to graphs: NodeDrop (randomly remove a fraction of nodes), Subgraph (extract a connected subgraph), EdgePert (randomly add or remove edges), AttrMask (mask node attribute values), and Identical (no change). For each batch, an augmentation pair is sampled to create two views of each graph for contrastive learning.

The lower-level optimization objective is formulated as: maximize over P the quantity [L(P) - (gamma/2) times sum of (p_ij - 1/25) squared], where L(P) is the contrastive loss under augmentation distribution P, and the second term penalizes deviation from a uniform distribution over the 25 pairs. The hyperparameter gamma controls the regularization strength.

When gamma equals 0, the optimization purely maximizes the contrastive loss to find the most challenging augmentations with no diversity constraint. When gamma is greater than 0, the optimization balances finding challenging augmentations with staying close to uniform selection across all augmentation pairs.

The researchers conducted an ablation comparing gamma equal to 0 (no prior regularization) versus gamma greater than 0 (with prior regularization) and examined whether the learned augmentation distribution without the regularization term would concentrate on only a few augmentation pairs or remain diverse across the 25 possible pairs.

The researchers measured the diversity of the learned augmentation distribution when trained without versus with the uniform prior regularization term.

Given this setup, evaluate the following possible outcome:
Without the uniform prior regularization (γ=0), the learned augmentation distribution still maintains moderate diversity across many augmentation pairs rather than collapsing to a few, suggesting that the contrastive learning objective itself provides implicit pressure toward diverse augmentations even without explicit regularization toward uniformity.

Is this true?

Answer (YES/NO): NO